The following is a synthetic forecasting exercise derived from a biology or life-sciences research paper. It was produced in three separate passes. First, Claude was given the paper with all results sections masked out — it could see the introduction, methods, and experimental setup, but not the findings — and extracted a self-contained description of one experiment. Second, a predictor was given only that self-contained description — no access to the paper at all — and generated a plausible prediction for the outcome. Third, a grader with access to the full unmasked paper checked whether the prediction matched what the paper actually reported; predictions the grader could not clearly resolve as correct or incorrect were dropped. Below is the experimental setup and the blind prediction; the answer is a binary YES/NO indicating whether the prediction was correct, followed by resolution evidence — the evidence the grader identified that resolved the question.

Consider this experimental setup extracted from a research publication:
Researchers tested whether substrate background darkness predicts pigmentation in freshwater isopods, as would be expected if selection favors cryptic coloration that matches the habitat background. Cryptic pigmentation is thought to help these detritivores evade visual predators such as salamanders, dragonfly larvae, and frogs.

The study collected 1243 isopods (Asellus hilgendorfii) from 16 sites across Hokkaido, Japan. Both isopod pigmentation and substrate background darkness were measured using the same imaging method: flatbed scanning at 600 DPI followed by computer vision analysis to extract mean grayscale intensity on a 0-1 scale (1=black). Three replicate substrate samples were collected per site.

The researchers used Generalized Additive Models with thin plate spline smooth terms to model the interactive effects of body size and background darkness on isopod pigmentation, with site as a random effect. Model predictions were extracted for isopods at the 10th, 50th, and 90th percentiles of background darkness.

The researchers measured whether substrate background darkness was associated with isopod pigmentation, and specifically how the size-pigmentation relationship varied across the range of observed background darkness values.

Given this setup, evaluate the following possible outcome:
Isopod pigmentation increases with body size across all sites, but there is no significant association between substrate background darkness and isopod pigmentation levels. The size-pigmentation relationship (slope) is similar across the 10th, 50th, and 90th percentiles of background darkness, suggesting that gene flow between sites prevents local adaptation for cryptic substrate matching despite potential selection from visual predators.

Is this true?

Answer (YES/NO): NO